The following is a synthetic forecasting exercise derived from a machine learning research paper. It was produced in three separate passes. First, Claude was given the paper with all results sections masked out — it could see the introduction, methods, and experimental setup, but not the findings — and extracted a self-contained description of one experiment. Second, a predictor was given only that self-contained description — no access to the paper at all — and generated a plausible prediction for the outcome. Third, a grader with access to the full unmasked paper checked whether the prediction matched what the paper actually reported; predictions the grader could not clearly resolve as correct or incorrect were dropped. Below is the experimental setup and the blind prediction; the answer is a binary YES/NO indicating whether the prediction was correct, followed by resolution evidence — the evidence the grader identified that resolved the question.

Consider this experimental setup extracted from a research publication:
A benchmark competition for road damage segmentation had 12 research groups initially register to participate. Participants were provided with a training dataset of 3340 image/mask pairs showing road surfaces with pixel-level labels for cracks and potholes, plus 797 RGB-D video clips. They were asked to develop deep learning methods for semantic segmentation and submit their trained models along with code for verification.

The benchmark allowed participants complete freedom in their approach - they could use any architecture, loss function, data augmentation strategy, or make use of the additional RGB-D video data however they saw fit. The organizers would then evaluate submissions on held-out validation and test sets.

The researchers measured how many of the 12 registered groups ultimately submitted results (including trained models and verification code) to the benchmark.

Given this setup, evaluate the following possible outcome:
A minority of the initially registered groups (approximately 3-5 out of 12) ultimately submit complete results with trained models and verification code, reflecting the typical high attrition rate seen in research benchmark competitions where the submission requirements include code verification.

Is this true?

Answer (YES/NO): NO